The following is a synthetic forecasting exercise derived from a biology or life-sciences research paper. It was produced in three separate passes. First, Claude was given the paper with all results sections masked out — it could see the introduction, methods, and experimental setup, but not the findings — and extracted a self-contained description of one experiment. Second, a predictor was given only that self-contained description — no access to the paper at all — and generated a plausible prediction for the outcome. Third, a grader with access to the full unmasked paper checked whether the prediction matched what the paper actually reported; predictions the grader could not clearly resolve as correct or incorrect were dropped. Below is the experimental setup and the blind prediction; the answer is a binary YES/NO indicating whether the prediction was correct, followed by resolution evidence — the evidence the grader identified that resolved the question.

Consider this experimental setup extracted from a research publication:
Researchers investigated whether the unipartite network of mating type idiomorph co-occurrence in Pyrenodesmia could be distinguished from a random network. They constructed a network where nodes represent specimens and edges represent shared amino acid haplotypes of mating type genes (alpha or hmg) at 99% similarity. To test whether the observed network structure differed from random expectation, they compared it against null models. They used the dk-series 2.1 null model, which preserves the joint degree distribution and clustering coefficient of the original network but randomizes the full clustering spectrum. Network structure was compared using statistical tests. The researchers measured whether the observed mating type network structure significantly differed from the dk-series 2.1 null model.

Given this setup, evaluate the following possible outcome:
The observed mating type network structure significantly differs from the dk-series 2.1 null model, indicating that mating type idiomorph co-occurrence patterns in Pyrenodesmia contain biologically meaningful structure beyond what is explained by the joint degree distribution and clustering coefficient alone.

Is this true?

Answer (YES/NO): NO